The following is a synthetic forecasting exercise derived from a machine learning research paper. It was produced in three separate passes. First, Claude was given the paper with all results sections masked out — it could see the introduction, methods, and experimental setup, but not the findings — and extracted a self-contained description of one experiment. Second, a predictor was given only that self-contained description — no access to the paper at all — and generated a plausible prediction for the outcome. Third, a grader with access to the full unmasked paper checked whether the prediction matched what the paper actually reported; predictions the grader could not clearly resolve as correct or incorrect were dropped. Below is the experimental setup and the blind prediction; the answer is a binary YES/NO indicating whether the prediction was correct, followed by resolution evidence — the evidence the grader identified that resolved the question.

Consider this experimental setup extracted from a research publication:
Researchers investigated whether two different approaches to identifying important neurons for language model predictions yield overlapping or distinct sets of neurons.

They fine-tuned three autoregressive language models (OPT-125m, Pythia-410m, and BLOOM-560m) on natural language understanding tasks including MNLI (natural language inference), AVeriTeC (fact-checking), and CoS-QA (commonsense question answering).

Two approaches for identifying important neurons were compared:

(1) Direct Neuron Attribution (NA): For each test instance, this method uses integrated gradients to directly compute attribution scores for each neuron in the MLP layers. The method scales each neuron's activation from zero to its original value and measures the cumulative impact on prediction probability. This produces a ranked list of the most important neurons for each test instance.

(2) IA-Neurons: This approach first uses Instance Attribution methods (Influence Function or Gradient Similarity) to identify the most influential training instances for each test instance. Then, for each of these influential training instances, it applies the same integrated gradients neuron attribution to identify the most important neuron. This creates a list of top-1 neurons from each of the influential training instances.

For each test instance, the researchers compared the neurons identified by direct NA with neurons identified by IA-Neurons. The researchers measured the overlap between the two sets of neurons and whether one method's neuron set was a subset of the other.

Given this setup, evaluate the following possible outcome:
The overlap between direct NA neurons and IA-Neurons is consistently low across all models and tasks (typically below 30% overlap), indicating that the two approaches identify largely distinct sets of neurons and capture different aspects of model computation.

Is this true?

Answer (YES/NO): NO